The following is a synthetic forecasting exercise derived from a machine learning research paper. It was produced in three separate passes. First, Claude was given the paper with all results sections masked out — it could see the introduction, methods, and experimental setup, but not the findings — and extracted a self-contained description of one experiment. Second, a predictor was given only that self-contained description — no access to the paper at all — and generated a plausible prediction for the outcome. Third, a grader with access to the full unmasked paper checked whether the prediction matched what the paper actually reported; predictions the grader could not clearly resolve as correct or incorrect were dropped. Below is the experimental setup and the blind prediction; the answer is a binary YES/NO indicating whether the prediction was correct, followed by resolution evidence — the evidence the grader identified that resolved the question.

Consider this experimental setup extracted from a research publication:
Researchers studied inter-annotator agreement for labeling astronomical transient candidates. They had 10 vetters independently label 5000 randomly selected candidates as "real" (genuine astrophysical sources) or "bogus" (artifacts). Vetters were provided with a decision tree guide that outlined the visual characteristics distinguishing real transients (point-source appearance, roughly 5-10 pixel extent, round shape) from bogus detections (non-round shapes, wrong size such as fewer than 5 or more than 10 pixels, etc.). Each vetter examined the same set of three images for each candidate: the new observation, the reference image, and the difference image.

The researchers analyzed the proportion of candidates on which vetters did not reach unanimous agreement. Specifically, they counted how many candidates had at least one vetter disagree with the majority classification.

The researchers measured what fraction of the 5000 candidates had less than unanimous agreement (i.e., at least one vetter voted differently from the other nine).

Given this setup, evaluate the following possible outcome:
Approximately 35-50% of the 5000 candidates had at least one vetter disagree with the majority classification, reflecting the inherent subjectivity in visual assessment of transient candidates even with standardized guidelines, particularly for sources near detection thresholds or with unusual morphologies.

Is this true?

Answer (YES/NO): YES